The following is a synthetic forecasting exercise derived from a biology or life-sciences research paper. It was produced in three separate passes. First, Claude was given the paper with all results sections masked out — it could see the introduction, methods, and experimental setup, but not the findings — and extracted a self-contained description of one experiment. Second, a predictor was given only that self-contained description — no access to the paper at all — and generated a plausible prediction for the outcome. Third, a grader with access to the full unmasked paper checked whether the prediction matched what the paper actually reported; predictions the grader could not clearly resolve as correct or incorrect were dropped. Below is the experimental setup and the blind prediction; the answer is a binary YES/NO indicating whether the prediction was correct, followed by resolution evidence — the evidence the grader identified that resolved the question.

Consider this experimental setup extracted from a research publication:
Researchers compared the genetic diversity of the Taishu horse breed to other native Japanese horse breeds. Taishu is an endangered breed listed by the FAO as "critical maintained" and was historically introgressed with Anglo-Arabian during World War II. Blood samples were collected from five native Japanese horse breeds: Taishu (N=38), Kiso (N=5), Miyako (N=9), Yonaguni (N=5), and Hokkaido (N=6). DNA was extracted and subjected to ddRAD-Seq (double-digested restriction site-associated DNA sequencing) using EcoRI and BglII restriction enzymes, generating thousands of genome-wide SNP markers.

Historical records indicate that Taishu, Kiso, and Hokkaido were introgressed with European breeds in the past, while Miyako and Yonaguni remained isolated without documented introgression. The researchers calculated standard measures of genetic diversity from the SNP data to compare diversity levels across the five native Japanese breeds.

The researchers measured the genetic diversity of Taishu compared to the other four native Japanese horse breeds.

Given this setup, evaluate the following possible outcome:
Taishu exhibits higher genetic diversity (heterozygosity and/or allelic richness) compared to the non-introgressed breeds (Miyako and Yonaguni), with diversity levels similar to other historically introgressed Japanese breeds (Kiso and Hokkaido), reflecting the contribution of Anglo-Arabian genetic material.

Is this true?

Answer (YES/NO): NO